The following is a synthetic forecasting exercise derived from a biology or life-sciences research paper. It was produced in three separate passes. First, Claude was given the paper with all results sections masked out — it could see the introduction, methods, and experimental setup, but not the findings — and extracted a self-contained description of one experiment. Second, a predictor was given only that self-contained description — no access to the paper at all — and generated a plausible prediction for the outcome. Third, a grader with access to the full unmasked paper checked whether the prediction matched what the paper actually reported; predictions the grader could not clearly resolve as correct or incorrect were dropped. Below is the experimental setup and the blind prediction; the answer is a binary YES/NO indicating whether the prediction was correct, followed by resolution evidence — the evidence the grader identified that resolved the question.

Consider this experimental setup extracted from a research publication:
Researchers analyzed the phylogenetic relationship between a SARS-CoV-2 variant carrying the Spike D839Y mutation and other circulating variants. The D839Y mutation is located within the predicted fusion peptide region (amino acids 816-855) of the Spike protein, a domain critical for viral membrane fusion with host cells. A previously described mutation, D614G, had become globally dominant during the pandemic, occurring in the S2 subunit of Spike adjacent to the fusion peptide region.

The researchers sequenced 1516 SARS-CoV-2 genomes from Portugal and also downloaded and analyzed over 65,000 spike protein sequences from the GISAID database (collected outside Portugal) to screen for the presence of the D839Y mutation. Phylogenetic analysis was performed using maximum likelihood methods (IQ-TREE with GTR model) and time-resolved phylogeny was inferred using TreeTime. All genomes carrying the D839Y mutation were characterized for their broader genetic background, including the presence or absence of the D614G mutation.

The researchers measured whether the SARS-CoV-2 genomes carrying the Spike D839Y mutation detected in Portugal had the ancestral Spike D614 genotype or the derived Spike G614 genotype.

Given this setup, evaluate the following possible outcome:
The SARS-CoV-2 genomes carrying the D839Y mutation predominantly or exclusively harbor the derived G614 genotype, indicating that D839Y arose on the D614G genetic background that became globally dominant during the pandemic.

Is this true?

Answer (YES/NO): YES